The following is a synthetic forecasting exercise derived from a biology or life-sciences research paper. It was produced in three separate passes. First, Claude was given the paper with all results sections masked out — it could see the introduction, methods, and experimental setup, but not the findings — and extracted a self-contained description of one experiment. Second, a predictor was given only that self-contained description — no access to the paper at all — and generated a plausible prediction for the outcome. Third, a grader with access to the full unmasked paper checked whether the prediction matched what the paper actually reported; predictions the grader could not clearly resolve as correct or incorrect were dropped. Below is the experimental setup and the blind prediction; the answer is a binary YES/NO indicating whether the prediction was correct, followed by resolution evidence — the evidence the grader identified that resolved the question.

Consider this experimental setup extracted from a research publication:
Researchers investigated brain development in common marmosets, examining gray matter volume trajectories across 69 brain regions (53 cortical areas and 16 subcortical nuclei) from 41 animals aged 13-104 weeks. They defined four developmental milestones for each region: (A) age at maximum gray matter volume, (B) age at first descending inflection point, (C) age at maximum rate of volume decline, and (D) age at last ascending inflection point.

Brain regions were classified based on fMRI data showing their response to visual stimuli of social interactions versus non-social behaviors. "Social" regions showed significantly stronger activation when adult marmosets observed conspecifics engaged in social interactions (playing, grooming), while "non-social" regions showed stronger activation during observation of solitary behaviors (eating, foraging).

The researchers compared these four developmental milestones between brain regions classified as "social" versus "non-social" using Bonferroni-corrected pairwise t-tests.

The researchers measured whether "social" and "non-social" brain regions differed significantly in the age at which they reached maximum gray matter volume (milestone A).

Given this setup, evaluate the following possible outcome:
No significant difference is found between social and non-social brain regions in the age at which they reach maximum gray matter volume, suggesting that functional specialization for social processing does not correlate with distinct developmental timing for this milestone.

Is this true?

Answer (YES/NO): YES